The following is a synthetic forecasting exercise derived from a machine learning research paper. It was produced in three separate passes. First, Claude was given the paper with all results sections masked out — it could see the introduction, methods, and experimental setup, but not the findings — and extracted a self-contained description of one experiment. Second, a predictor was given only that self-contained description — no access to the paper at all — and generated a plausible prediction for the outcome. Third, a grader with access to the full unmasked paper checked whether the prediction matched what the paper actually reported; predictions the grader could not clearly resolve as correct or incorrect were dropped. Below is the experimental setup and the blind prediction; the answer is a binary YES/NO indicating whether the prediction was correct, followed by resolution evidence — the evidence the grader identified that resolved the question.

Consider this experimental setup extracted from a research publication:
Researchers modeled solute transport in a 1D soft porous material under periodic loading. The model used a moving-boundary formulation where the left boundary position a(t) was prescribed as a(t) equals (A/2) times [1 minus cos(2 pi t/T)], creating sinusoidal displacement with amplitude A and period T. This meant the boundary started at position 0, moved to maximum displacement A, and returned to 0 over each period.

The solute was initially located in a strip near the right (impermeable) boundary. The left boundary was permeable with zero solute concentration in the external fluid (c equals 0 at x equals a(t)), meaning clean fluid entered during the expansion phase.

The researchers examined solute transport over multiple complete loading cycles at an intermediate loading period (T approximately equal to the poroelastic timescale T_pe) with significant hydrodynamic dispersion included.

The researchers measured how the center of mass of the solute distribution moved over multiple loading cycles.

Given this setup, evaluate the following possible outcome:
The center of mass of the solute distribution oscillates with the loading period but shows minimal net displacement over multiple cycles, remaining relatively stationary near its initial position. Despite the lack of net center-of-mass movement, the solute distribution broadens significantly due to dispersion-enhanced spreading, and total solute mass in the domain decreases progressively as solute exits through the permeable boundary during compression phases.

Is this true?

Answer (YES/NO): NO